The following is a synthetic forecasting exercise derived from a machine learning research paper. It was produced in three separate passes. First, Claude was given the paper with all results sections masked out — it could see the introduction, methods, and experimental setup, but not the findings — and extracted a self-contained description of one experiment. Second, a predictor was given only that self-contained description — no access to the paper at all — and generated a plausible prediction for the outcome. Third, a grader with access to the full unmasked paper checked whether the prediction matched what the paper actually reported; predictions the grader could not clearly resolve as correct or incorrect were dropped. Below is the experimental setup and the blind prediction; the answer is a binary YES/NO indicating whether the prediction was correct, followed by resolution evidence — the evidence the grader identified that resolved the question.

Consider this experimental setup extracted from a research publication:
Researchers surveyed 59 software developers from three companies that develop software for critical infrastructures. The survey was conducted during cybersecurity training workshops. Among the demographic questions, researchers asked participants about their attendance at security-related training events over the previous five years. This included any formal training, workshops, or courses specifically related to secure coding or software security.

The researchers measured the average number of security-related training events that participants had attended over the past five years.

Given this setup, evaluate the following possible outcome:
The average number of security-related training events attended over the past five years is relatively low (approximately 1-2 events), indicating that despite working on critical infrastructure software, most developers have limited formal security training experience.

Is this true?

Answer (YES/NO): YES